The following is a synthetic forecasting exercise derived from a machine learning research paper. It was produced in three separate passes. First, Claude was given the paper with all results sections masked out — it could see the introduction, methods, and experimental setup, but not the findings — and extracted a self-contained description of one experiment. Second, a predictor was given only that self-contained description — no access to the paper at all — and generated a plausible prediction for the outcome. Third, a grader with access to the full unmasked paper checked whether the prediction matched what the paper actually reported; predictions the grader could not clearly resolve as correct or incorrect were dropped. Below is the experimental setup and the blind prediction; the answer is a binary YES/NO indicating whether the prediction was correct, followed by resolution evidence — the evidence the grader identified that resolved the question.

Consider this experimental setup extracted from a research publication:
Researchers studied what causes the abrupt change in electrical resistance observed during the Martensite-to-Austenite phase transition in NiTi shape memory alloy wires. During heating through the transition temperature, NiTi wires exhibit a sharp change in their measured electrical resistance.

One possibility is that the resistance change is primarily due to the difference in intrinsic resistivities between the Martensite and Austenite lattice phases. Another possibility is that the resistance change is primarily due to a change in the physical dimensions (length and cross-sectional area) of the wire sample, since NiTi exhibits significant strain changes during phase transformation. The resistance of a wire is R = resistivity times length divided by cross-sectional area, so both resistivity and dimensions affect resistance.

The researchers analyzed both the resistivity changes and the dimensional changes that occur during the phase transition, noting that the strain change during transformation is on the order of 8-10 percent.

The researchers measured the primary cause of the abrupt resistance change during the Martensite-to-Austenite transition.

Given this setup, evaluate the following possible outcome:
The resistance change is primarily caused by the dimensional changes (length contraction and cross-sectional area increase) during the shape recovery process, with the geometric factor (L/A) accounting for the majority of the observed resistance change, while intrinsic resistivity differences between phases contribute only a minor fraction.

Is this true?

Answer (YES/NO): YES